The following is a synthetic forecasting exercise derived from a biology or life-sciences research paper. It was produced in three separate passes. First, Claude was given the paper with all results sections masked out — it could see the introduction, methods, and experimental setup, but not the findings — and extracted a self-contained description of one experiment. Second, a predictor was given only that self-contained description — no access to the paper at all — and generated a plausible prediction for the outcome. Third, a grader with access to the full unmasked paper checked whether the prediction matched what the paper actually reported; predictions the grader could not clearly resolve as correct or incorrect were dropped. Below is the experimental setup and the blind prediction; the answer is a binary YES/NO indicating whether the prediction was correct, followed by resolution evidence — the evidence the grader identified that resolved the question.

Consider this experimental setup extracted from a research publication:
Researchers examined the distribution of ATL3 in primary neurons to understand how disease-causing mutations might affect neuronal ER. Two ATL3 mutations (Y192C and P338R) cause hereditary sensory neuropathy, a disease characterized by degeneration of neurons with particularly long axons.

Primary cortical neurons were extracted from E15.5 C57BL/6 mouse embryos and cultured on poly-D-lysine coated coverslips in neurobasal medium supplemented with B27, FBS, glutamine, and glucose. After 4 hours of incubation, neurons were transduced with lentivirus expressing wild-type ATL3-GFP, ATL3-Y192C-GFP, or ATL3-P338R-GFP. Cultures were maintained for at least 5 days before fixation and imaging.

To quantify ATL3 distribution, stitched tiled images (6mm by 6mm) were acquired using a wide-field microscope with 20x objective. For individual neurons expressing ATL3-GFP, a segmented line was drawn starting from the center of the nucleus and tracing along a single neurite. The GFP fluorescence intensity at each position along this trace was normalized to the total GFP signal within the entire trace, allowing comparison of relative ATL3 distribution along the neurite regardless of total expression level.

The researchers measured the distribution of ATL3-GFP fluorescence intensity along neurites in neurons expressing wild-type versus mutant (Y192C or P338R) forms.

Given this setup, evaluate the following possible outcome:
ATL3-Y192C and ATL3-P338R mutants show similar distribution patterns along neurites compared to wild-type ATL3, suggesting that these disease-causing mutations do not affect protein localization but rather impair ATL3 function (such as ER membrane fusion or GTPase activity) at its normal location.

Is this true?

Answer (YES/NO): NO